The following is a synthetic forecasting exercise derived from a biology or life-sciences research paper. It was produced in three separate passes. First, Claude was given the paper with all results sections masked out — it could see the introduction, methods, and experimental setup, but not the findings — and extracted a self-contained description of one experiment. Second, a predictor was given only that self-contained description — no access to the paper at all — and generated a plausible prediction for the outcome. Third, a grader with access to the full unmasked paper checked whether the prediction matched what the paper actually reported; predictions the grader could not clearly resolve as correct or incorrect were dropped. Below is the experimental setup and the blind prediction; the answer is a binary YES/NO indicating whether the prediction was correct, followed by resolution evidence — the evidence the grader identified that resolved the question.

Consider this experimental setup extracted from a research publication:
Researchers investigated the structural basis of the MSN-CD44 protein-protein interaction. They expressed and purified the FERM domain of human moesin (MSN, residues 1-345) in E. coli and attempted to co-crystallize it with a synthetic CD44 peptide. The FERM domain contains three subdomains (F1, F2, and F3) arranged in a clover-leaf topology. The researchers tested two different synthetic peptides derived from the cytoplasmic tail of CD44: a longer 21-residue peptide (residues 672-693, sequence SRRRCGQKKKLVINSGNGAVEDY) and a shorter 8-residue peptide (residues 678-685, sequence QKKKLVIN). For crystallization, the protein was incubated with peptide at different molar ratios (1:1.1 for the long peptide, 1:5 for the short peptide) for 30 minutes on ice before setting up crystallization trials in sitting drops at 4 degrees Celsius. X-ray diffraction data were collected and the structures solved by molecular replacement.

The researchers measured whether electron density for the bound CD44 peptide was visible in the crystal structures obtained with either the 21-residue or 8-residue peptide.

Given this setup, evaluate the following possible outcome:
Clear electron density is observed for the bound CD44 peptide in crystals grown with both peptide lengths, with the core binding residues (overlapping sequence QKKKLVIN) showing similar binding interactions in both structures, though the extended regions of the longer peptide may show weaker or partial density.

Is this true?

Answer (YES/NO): NO